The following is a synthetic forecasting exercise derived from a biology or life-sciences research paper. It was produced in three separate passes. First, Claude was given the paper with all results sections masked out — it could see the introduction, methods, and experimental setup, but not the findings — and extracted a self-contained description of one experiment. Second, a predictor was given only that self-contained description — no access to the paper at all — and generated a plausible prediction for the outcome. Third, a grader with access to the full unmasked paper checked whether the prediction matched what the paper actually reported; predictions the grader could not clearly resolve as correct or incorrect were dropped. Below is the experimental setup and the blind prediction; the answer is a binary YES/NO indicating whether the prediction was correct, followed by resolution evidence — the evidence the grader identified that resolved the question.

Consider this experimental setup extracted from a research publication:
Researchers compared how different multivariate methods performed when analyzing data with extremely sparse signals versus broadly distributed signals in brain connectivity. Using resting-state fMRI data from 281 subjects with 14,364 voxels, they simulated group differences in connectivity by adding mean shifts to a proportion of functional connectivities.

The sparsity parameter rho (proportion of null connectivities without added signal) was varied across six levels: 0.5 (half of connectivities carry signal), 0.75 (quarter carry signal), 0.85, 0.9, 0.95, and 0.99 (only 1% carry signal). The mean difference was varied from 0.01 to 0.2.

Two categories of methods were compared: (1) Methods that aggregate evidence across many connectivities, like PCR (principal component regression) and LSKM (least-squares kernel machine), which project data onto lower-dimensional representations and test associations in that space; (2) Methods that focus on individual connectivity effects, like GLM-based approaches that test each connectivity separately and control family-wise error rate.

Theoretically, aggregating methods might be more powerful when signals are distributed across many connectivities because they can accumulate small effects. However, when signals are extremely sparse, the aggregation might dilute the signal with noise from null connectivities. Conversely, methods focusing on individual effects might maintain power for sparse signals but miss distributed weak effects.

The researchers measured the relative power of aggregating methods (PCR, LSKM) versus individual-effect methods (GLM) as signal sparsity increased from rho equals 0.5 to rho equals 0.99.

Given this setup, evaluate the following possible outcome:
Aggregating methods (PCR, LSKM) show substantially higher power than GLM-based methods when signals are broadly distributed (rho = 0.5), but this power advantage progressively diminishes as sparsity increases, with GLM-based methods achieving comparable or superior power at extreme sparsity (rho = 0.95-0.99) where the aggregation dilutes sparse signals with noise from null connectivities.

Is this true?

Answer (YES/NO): YES